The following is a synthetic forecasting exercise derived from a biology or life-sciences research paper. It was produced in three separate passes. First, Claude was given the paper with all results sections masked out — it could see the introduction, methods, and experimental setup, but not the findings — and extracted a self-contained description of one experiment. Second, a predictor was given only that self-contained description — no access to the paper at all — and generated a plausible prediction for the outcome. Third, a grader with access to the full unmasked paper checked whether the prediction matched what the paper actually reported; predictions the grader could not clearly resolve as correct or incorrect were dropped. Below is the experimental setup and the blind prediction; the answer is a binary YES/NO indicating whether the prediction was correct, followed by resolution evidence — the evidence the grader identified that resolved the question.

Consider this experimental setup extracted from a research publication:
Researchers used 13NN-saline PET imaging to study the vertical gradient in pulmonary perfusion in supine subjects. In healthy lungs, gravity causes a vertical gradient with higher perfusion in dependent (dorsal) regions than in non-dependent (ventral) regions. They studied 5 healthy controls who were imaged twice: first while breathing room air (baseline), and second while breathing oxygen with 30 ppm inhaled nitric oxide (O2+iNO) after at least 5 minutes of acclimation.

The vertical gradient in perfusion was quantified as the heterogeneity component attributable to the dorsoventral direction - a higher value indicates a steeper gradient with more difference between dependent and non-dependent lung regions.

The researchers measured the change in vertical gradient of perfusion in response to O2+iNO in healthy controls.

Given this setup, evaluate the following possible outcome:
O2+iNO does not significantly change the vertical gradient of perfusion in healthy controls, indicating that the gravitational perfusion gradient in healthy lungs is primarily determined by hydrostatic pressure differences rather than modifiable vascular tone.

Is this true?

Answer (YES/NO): NO